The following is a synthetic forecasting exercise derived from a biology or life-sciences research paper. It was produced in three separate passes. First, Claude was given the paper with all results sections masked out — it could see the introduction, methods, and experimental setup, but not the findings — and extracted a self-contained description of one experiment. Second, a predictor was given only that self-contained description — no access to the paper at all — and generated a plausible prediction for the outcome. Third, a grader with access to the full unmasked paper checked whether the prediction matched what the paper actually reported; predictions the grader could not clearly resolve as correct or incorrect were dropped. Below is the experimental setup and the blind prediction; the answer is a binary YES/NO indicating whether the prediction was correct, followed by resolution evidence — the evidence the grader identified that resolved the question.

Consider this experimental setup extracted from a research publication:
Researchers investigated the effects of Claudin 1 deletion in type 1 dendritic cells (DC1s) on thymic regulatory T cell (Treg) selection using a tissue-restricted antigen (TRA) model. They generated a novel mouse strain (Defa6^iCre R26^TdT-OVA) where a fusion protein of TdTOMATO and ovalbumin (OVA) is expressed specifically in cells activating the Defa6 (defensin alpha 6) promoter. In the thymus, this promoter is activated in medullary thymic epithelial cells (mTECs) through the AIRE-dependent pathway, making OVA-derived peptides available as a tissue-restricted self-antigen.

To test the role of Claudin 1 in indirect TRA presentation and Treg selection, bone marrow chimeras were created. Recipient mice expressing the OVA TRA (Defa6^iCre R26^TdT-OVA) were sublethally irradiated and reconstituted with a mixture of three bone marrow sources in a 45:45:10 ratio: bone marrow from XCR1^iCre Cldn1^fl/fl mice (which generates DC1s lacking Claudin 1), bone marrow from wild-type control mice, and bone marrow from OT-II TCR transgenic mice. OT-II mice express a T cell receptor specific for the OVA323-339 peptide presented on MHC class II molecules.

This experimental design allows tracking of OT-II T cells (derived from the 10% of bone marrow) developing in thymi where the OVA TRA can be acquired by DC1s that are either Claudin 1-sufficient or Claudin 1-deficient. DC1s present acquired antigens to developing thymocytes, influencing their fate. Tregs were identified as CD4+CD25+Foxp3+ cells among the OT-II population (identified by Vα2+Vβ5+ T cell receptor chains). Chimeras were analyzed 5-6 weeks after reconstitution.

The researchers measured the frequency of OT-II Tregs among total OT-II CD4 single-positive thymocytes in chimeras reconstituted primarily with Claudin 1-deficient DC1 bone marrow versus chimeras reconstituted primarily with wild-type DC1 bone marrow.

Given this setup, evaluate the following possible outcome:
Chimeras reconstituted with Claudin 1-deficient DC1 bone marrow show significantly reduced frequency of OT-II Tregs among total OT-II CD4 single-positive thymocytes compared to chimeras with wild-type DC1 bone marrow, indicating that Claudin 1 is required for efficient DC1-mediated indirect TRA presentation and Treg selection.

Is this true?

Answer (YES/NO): YES